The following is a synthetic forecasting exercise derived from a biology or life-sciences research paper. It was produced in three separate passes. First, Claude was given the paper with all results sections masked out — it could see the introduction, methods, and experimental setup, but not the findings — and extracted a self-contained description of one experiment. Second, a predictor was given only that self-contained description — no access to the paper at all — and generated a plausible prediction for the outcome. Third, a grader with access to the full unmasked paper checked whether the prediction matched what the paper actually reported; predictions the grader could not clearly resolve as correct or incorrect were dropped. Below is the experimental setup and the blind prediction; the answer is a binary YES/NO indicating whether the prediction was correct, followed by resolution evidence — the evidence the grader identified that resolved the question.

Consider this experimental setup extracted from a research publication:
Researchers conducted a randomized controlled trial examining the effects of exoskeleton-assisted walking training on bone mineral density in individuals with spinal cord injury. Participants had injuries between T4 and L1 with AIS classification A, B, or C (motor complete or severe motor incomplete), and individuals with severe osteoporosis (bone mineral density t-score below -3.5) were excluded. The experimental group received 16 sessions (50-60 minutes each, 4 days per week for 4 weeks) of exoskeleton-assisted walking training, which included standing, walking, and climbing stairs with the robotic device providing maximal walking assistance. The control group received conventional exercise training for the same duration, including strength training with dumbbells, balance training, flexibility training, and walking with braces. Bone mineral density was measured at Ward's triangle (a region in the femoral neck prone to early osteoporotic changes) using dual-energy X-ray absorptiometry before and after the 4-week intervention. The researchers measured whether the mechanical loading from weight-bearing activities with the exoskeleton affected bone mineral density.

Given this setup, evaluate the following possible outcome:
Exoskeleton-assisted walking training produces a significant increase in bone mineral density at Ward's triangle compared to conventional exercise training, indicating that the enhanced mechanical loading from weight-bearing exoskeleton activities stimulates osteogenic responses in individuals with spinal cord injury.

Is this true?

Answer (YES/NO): NO